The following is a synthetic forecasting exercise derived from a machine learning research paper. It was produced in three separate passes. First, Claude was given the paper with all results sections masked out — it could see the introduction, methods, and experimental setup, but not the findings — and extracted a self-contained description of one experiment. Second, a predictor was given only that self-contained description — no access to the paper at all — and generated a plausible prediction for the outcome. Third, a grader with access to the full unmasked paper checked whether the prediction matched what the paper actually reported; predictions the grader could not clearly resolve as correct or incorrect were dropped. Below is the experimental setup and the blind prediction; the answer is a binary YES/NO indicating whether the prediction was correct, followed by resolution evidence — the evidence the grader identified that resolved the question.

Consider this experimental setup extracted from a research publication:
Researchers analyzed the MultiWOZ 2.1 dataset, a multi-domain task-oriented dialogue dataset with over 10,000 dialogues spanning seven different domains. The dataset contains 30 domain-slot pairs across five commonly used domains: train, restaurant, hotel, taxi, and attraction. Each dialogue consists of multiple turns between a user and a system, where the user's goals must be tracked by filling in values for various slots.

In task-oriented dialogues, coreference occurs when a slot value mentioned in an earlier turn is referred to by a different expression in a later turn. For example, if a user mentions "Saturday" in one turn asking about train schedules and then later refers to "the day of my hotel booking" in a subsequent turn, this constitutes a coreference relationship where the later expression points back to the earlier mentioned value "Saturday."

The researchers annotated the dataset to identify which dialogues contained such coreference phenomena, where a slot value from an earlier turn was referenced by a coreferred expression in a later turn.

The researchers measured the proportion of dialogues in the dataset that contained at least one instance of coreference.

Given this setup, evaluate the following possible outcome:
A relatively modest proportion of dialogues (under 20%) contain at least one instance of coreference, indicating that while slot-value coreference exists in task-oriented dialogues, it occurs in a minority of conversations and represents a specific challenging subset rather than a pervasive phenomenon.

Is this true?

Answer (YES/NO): NO